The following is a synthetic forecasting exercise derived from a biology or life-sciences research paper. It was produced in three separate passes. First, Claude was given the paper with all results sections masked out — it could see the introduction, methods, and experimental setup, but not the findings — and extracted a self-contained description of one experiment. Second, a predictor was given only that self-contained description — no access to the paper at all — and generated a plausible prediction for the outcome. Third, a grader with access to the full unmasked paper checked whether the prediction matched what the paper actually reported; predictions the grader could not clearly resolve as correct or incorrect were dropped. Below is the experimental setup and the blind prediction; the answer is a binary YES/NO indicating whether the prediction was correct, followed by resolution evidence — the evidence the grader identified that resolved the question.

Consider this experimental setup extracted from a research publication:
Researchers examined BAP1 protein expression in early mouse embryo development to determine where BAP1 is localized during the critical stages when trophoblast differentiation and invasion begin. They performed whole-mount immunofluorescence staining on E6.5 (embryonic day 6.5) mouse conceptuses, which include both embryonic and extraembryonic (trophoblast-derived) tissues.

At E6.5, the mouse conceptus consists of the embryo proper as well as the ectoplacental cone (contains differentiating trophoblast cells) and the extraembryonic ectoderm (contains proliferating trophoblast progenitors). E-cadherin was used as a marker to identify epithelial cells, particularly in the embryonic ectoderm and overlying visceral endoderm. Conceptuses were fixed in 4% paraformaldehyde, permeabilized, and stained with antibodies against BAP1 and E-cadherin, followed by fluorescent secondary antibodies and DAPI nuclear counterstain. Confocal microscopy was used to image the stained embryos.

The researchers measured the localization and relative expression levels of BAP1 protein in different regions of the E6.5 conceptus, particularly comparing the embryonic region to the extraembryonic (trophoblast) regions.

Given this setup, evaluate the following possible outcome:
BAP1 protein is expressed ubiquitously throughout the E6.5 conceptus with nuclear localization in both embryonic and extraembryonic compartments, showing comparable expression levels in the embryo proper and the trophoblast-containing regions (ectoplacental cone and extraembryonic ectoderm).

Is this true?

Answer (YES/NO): NO